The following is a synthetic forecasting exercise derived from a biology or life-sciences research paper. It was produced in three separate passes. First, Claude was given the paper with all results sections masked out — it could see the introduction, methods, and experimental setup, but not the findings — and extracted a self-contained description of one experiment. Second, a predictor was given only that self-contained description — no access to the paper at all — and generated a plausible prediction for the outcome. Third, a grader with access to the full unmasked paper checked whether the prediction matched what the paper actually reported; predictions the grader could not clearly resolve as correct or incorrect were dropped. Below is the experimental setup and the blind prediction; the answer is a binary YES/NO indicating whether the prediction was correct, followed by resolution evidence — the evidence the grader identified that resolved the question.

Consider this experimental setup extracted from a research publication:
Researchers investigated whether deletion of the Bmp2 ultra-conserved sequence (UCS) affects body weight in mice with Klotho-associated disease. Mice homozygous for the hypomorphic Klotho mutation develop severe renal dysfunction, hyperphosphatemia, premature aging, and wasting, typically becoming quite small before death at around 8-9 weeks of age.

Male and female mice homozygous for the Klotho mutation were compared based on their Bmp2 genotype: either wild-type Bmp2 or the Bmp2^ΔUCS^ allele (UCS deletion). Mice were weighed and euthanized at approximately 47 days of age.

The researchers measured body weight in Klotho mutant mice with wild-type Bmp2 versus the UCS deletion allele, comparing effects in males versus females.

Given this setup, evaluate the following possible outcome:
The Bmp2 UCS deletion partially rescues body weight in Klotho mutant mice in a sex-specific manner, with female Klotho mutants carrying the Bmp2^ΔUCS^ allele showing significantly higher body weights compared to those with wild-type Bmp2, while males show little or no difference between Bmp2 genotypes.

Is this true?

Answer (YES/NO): NO